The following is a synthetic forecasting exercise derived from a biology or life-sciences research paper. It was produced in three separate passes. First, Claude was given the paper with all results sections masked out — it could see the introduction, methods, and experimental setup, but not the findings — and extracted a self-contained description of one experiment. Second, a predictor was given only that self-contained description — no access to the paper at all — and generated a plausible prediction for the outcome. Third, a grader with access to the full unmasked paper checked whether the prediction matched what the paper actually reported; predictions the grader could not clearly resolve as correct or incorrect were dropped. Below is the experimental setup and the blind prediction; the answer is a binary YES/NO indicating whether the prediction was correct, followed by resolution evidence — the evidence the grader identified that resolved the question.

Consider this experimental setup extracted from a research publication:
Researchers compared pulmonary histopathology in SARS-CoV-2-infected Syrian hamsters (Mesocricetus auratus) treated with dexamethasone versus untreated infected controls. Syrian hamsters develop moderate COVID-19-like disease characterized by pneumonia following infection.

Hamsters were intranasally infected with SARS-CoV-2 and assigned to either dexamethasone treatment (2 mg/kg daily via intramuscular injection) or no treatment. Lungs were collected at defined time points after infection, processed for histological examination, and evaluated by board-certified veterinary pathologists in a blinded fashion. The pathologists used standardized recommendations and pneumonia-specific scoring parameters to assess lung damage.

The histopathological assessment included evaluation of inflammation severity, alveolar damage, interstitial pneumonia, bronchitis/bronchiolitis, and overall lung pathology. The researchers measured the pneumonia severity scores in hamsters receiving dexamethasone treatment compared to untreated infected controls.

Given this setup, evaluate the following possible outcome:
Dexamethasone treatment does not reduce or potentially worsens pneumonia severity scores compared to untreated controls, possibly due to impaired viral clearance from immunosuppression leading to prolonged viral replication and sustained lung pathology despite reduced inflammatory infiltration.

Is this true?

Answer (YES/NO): NO